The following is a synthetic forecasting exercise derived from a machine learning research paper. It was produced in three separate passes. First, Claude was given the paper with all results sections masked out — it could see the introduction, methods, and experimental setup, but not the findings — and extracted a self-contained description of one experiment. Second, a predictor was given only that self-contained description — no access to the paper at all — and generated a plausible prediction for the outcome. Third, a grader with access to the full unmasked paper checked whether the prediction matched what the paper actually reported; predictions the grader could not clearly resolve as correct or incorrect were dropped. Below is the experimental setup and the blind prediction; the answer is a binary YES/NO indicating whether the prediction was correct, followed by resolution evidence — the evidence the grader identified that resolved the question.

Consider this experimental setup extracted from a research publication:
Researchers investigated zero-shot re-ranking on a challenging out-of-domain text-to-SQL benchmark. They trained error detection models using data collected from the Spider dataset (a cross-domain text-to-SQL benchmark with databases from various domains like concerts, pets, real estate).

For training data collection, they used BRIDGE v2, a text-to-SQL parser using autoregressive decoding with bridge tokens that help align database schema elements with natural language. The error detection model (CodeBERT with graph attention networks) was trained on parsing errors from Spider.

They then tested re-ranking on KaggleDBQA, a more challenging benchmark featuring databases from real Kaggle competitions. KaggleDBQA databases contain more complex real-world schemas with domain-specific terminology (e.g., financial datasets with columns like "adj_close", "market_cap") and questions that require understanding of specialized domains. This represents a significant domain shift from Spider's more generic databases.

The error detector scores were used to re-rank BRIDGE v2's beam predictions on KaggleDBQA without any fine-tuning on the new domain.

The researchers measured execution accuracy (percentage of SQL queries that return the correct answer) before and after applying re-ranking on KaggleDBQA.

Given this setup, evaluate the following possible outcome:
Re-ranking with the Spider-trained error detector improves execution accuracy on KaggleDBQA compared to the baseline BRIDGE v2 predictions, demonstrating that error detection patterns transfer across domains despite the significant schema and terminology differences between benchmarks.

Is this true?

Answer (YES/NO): YES